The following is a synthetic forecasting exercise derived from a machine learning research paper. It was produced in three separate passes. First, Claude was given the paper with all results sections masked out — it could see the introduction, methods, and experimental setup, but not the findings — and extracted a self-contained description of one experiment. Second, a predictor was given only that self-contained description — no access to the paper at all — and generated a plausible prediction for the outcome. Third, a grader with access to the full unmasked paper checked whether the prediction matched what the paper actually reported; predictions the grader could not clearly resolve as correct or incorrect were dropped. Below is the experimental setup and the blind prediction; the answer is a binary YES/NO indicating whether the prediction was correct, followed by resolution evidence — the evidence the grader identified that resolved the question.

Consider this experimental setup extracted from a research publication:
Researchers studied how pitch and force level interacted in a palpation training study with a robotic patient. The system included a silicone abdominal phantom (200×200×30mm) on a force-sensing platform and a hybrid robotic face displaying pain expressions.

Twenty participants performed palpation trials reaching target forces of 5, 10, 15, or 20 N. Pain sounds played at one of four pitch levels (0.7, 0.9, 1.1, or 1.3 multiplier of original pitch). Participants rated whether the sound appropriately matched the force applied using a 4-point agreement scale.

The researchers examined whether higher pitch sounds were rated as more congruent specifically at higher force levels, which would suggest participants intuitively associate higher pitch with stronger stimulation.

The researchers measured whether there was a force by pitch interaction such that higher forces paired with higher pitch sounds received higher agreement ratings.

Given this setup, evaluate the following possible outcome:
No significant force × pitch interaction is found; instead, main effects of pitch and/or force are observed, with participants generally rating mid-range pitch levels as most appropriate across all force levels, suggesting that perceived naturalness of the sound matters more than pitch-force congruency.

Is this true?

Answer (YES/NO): NO